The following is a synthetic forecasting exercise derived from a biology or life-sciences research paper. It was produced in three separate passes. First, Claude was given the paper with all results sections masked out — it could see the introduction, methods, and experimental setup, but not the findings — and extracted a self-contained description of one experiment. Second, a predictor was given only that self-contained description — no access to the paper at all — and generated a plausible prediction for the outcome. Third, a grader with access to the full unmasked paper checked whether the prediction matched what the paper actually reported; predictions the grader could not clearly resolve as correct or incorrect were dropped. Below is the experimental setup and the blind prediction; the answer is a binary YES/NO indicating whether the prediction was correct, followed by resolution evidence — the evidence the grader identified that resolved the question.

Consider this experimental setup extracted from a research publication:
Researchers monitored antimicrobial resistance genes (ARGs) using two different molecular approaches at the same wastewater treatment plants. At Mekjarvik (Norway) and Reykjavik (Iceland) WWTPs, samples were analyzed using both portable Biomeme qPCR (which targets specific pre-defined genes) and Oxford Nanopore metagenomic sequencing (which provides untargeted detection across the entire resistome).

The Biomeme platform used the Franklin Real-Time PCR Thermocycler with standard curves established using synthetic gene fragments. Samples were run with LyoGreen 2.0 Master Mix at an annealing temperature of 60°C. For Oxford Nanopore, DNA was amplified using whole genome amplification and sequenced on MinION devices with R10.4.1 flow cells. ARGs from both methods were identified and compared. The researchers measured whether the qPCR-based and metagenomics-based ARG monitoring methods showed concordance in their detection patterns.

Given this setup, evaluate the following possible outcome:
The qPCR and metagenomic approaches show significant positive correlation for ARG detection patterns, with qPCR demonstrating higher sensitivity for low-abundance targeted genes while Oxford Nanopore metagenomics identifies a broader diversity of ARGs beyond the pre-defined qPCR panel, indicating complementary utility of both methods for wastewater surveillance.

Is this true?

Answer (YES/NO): NO